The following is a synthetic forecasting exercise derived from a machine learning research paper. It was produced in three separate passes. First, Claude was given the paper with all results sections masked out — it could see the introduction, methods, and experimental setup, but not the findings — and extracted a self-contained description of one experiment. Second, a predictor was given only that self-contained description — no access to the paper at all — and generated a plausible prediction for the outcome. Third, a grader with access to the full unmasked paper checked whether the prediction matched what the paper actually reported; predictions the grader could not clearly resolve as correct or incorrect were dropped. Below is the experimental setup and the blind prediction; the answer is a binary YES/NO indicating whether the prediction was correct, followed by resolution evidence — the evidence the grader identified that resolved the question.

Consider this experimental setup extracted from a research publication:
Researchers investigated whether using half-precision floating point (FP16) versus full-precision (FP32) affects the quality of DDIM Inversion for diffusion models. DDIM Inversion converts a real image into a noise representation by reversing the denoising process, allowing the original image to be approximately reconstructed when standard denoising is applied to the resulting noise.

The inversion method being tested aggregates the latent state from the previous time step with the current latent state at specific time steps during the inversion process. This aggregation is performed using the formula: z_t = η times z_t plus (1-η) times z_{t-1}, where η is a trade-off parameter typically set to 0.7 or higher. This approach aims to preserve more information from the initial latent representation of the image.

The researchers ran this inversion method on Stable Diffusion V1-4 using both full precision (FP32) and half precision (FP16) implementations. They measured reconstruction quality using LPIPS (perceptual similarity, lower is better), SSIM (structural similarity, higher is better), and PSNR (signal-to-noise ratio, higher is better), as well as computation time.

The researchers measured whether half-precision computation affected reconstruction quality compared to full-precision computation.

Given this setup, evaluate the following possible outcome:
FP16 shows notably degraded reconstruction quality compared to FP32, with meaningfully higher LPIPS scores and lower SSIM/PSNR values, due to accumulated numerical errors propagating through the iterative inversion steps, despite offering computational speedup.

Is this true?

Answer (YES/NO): NO